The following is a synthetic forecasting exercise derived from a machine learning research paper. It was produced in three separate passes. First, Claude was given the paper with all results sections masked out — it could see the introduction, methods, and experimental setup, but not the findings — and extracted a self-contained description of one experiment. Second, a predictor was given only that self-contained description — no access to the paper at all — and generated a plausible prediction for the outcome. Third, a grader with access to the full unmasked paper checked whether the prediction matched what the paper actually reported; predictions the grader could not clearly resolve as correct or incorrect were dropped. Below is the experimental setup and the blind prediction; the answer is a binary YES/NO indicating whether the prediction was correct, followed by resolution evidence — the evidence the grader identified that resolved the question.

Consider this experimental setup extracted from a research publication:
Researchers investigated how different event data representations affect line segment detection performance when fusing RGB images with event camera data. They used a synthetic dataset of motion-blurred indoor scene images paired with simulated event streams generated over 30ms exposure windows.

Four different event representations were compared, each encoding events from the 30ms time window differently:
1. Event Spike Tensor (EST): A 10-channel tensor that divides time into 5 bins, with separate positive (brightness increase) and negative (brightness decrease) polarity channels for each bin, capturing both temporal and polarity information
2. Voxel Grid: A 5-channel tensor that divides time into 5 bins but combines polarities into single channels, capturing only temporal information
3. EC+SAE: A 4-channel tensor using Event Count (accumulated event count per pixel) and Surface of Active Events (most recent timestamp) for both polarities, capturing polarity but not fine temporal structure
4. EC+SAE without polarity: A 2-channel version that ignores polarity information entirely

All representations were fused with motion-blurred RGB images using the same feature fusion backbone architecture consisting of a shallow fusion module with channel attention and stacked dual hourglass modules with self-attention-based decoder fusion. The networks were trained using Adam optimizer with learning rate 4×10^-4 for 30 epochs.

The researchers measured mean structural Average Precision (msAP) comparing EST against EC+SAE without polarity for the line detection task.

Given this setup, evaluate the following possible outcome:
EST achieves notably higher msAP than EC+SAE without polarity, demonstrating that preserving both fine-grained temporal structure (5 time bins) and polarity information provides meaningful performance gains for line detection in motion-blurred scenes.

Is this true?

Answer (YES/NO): YES